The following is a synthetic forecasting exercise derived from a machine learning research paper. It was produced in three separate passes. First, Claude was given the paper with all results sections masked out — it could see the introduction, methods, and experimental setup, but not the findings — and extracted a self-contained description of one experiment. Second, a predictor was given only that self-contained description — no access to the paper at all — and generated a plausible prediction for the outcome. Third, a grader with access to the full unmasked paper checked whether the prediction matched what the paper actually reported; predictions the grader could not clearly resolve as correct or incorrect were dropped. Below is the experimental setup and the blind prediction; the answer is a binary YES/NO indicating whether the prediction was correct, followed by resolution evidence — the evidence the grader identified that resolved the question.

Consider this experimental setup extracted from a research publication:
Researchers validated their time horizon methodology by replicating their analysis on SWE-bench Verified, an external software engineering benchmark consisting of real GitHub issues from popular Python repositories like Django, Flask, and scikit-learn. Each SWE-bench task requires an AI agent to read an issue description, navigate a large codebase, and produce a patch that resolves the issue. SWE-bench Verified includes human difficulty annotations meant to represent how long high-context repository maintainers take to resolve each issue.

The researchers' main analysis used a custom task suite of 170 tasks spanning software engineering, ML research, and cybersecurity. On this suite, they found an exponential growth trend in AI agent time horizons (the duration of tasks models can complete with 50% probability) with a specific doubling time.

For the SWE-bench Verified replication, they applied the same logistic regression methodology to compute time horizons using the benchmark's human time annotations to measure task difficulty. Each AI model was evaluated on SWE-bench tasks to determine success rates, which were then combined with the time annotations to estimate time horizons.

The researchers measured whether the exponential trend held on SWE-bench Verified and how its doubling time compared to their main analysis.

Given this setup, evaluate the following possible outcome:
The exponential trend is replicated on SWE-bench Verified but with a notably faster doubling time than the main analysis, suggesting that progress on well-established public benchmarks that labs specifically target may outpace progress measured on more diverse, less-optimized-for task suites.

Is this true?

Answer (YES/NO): NO